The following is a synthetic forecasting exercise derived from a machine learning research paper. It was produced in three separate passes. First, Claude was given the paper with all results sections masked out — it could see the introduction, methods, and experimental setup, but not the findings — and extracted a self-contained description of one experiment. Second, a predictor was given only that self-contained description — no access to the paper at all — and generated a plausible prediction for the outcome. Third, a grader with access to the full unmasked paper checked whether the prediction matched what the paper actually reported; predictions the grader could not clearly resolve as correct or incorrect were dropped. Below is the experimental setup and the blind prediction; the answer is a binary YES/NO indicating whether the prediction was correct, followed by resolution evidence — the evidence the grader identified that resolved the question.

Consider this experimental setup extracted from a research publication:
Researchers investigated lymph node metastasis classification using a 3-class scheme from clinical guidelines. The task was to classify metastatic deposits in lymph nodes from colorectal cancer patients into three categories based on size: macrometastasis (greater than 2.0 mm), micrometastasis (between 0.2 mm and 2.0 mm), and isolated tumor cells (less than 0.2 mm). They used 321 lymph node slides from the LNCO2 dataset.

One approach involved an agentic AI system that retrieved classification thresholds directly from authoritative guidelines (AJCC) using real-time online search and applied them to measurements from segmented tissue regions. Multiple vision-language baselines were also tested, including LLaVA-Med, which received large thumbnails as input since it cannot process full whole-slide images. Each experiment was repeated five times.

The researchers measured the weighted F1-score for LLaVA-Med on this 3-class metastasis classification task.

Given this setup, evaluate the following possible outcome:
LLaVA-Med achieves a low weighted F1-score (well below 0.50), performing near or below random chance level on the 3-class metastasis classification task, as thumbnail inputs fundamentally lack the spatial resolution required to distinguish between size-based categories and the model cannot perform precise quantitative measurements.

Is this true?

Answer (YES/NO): YES